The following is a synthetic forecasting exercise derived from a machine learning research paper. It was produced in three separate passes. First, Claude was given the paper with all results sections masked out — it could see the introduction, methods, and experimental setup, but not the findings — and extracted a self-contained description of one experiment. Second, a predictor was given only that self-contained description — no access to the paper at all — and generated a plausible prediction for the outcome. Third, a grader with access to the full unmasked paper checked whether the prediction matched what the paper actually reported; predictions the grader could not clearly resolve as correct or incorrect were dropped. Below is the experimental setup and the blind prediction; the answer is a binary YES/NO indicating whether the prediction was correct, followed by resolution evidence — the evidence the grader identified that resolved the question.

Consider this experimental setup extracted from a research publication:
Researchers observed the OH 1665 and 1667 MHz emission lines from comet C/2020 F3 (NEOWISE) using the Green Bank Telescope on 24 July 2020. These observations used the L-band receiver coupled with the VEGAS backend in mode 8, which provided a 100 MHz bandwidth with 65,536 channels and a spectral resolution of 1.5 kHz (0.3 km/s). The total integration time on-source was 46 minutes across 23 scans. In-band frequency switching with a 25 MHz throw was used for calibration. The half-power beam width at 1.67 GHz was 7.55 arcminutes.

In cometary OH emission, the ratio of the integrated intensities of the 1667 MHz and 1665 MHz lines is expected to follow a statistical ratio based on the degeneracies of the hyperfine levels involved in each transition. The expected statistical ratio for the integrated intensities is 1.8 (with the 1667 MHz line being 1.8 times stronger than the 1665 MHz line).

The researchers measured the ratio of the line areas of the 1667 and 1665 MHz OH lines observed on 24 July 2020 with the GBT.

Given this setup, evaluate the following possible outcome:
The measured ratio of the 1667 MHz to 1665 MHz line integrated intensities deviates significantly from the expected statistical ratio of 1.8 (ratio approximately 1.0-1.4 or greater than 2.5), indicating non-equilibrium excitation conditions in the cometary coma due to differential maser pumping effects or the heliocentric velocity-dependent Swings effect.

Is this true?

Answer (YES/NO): NO